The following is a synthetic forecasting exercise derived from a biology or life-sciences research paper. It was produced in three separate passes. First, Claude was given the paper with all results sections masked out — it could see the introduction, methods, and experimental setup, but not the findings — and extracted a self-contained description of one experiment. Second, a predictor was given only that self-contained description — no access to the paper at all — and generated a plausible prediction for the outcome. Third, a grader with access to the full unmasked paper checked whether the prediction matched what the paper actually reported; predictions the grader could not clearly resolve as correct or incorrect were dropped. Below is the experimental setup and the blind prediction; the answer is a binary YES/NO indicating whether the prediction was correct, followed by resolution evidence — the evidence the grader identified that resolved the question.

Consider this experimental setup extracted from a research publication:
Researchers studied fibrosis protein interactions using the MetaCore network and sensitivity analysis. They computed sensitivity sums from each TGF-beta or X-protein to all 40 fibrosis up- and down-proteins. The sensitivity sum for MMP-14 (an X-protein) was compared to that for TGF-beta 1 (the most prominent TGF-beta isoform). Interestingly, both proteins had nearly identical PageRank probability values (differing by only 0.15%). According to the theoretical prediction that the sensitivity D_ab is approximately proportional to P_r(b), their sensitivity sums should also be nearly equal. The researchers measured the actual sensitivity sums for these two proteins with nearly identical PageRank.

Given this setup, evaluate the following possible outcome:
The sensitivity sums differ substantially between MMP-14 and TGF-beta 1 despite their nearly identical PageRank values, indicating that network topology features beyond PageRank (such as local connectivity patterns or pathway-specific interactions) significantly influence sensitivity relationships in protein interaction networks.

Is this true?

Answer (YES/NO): YES